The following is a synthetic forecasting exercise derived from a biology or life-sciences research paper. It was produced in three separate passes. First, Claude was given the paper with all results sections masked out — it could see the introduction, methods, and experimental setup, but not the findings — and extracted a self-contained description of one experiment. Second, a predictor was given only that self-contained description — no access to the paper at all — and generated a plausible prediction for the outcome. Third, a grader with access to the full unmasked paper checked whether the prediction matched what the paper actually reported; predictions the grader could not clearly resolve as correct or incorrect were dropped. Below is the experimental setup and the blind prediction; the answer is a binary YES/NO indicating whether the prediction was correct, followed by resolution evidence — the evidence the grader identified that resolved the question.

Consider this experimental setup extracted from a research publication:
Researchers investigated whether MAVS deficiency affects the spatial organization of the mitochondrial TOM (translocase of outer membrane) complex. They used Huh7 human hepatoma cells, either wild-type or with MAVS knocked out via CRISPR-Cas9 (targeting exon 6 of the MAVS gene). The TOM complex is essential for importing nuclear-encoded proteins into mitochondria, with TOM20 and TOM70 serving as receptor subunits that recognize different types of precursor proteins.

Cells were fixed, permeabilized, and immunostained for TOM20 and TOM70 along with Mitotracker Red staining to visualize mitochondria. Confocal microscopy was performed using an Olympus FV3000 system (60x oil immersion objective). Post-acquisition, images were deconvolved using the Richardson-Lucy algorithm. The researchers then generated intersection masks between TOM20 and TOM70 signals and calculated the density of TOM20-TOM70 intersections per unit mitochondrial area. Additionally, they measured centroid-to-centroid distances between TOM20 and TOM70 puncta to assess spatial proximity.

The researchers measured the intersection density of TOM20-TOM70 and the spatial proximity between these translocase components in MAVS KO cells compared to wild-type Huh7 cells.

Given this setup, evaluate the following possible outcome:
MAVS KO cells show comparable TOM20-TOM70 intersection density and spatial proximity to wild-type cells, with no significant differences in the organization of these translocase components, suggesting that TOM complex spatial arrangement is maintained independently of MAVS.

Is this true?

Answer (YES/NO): NO